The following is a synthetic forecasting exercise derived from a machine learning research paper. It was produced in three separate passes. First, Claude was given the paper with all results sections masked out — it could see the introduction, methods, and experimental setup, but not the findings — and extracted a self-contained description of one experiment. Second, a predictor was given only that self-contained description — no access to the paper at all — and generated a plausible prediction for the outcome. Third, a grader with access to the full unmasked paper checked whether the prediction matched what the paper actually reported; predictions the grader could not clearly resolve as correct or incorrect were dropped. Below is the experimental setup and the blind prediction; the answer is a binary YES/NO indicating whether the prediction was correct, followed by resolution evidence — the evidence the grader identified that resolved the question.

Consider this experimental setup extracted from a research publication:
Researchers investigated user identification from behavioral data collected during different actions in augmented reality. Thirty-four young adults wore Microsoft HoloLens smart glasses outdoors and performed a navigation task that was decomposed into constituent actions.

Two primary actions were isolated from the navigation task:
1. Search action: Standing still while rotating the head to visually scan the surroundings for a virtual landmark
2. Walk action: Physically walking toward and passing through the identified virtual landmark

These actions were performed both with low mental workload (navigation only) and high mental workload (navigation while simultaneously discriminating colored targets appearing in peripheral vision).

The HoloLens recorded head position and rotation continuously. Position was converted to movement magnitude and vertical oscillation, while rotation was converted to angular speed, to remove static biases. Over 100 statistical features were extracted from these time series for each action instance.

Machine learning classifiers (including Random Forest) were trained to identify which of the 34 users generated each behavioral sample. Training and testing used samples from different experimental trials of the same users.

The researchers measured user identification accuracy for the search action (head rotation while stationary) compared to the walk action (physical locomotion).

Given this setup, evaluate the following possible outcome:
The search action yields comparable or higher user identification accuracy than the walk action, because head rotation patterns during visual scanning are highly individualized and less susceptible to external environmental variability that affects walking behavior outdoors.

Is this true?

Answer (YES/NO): NO